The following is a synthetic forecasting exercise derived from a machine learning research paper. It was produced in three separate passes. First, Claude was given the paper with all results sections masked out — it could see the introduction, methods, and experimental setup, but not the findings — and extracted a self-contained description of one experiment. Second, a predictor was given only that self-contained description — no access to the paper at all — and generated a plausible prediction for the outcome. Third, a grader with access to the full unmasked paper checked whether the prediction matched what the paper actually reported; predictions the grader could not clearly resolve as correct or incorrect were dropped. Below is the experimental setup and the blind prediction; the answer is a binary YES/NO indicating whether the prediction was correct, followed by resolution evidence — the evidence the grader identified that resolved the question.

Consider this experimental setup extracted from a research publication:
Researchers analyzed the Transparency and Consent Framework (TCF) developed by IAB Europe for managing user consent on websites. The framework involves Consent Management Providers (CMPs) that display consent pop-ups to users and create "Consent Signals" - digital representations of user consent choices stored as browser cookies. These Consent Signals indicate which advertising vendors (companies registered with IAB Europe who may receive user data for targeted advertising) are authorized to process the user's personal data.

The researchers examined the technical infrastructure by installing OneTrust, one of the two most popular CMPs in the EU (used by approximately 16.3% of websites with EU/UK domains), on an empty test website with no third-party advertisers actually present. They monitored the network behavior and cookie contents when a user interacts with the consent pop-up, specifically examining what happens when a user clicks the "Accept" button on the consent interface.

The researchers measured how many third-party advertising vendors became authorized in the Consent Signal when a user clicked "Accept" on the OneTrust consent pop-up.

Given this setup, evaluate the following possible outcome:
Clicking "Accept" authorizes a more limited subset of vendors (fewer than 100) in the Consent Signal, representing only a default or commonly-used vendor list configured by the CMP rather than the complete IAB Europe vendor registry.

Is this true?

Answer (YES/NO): NO